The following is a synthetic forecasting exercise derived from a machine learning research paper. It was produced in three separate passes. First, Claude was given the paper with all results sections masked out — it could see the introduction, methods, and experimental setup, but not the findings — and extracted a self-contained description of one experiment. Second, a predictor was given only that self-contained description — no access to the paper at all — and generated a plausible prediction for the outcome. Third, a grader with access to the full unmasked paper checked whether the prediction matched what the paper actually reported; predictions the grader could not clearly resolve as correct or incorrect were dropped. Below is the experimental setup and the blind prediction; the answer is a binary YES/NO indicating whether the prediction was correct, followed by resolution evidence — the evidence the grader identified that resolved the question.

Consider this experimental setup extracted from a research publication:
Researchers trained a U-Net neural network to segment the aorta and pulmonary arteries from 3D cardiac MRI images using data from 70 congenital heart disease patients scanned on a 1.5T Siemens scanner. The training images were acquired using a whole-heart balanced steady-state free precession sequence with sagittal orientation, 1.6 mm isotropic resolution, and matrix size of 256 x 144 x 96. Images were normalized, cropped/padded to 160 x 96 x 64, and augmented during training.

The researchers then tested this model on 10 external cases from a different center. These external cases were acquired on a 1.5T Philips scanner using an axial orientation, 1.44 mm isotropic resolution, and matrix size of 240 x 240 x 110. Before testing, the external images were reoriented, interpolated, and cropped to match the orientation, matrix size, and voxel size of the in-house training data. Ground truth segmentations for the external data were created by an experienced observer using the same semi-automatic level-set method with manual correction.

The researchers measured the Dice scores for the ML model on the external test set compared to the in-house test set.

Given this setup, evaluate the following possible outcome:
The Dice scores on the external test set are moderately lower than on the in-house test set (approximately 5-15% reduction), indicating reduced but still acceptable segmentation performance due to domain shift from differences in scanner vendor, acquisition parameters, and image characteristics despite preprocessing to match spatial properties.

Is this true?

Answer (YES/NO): NO